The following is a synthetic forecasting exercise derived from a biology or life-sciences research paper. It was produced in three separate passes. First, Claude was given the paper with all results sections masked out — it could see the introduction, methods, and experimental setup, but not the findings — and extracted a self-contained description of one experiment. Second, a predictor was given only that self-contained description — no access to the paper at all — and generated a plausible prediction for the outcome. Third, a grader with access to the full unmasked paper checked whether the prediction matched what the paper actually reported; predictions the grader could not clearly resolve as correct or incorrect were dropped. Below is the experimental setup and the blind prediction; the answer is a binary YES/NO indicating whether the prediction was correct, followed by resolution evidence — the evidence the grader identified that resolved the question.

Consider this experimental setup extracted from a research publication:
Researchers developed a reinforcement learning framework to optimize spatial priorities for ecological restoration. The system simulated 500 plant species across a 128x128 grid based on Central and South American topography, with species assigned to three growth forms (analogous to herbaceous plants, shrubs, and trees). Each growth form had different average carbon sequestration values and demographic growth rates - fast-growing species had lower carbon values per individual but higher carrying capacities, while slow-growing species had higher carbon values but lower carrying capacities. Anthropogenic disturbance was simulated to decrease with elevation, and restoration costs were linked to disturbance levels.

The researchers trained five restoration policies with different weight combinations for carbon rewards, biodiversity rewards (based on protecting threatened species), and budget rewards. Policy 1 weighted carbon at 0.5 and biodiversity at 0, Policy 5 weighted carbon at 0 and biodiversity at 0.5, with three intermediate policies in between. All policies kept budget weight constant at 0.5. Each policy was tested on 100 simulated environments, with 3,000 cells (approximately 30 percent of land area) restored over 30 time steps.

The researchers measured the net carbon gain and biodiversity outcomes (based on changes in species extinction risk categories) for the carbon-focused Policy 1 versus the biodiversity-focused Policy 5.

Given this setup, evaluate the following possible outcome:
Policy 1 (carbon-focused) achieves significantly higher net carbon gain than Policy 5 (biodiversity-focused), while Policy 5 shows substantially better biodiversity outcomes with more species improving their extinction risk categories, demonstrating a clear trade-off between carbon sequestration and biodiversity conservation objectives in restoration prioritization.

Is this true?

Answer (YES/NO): YES